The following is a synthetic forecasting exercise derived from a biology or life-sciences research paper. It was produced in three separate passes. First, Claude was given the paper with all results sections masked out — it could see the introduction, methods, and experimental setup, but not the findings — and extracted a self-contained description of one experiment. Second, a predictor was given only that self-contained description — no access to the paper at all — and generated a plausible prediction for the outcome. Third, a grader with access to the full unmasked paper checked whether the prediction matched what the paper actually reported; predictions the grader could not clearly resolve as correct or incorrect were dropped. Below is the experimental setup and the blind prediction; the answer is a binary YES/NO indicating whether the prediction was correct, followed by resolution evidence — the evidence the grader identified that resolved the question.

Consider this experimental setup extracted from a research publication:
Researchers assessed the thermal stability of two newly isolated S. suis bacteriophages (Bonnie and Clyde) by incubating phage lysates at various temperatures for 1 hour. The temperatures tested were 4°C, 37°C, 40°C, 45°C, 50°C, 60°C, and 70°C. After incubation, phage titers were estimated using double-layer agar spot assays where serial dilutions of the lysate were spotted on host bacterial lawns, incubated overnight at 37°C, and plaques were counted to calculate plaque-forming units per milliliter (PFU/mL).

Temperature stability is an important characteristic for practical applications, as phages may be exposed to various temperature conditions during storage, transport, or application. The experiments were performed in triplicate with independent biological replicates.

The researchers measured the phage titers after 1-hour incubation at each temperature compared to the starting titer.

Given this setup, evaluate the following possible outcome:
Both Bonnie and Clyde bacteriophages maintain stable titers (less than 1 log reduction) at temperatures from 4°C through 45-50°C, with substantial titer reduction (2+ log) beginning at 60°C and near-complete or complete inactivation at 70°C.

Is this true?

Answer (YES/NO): NO